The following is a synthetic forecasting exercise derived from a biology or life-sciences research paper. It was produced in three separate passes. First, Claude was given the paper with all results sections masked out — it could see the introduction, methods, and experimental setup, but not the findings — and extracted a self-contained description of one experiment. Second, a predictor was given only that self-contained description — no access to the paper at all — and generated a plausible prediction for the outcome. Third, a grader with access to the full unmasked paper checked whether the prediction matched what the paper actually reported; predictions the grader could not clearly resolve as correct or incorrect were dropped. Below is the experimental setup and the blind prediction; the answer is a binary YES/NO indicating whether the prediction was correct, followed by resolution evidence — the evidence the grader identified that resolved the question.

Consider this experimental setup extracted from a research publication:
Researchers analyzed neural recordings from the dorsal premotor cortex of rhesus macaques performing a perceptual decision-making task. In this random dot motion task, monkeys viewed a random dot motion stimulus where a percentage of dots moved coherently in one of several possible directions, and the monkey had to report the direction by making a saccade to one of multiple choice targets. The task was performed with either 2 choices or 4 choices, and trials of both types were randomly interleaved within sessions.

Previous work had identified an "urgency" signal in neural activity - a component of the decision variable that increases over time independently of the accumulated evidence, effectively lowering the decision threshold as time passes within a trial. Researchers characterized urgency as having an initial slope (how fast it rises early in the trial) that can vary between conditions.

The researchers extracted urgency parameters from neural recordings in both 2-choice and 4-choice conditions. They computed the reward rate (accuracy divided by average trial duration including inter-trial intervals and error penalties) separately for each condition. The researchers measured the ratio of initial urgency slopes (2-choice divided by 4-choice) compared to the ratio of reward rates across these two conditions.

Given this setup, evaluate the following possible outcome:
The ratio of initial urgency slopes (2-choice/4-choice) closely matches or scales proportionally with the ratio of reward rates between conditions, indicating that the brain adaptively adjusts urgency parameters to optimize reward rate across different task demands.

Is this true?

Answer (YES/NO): YES